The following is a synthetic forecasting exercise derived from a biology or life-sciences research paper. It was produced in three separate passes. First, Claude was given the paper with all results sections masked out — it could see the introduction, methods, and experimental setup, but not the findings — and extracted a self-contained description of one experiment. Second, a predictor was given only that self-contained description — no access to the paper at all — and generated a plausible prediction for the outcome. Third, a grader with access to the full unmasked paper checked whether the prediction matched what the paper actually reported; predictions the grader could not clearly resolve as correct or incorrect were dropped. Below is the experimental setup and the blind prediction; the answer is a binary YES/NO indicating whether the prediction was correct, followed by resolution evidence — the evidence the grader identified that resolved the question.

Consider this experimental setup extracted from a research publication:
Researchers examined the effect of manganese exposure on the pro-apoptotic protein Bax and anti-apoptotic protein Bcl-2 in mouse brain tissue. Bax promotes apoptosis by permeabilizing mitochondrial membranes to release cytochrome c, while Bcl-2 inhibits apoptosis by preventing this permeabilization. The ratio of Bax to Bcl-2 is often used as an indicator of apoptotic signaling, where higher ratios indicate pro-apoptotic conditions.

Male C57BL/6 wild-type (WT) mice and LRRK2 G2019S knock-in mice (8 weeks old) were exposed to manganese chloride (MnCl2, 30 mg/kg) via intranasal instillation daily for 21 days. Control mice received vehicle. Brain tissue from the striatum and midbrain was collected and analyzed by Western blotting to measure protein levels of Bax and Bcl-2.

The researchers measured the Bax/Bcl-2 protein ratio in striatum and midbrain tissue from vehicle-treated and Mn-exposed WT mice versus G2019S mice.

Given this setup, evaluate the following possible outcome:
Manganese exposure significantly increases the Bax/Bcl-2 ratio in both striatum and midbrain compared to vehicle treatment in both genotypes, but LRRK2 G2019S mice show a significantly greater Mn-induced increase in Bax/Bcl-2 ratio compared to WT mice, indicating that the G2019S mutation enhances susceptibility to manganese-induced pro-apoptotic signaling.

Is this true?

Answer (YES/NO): YES